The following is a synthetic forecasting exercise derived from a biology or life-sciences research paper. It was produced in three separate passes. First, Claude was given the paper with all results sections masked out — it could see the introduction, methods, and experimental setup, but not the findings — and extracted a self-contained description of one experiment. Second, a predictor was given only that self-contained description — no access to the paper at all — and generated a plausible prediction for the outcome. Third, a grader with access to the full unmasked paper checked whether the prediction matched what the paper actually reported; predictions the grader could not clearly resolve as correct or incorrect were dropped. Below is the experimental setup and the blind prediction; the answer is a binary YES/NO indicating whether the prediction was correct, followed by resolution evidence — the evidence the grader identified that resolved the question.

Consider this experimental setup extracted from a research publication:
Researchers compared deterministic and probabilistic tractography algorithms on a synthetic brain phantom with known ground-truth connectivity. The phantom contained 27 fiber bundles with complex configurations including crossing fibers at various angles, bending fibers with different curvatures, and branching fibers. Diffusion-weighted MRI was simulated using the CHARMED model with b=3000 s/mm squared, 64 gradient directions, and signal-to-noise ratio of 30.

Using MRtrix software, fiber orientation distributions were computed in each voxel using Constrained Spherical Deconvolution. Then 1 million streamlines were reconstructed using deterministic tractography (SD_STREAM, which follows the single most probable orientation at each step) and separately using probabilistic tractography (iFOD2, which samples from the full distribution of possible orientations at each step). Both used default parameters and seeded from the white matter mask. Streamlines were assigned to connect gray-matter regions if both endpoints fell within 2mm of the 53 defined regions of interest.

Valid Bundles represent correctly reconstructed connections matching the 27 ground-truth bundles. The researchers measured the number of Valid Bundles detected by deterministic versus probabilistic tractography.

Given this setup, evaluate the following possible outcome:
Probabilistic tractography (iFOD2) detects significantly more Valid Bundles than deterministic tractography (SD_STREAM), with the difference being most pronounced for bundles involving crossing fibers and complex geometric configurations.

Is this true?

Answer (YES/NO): NO